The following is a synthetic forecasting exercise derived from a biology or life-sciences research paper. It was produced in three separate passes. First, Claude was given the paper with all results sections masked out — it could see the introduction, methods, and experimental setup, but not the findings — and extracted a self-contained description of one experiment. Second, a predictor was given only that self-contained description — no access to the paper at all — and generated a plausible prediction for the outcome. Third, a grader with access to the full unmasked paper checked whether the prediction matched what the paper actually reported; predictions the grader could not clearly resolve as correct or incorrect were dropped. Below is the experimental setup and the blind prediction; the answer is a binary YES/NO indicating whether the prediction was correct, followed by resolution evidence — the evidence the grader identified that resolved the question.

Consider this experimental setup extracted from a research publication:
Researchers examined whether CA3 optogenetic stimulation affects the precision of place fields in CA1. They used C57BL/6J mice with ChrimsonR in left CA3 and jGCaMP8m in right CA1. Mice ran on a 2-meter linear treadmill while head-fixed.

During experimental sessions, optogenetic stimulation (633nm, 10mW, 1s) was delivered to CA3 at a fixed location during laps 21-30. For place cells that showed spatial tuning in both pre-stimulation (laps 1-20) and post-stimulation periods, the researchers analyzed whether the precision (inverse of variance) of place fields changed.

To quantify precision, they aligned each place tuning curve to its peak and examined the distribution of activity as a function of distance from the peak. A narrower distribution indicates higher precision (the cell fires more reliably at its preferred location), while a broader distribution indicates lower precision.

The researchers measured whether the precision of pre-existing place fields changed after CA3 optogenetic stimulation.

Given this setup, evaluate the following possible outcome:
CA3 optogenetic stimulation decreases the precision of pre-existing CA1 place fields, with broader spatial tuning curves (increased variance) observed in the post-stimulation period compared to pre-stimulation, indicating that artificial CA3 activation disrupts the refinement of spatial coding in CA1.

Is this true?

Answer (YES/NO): NO